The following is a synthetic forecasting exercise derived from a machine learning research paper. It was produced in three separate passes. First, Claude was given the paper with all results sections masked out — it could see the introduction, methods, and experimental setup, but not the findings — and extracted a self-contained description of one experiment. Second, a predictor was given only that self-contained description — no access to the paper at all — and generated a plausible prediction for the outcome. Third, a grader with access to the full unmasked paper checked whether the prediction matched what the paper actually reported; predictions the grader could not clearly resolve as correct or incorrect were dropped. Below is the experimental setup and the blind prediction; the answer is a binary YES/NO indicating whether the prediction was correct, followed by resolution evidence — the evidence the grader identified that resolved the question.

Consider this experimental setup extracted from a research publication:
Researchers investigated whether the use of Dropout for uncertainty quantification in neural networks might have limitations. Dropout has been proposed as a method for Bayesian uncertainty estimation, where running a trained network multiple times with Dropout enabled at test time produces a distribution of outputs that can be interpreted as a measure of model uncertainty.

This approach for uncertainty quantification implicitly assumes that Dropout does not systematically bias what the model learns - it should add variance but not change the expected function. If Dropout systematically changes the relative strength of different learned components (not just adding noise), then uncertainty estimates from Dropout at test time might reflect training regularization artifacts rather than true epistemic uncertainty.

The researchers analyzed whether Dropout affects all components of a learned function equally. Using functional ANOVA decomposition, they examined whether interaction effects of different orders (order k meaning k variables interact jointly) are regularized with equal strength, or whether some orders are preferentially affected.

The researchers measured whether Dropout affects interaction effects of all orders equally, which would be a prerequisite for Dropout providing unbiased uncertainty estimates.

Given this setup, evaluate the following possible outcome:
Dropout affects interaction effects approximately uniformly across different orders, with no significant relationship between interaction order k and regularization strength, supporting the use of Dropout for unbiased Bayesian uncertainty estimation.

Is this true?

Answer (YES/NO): NO